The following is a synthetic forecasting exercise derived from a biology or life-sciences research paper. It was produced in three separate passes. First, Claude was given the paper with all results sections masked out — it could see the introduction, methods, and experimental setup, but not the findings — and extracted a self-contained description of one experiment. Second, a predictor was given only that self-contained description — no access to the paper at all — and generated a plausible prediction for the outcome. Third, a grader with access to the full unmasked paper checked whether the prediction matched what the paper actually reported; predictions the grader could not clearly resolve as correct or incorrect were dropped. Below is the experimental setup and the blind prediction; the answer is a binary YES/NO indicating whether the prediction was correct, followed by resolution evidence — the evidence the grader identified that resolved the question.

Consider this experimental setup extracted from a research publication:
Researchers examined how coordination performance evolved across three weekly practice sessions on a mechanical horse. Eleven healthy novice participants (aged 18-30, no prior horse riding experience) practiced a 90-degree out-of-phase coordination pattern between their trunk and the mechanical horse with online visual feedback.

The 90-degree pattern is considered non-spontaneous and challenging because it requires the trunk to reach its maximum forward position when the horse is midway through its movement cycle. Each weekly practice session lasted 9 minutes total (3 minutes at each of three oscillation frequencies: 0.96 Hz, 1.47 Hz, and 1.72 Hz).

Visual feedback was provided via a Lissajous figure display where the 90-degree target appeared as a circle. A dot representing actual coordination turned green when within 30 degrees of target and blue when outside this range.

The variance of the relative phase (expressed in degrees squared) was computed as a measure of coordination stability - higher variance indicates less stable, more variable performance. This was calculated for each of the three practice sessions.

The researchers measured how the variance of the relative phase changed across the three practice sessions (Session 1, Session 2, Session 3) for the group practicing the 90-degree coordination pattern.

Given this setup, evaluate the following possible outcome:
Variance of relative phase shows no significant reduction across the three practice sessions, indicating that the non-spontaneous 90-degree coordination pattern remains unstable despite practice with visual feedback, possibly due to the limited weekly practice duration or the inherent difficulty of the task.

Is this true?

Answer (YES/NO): NO